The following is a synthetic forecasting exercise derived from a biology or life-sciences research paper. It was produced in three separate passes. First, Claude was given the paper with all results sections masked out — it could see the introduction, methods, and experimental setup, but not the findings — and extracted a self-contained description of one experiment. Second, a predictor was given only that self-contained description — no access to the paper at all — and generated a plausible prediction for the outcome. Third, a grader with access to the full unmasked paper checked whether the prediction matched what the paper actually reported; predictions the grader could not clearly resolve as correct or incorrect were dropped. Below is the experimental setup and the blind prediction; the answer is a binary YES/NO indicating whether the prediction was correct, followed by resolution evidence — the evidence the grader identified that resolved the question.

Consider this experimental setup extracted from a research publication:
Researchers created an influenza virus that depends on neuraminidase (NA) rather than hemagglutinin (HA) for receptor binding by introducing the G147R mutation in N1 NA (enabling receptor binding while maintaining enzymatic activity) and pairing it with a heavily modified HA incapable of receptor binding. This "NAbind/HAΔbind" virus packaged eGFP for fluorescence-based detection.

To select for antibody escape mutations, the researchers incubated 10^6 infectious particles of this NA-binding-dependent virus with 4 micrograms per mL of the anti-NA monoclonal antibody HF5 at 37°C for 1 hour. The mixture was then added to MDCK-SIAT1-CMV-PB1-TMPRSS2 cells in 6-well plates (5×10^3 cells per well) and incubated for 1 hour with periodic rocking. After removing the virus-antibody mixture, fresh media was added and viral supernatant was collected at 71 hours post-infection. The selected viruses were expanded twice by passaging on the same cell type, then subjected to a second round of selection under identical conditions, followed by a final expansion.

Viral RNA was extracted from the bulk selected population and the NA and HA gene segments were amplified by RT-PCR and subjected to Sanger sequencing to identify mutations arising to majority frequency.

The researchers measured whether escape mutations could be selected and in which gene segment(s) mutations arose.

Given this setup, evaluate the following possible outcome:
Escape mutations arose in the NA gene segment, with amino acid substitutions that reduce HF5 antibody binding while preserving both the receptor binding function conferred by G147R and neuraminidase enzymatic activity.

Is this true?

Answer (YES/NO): YES